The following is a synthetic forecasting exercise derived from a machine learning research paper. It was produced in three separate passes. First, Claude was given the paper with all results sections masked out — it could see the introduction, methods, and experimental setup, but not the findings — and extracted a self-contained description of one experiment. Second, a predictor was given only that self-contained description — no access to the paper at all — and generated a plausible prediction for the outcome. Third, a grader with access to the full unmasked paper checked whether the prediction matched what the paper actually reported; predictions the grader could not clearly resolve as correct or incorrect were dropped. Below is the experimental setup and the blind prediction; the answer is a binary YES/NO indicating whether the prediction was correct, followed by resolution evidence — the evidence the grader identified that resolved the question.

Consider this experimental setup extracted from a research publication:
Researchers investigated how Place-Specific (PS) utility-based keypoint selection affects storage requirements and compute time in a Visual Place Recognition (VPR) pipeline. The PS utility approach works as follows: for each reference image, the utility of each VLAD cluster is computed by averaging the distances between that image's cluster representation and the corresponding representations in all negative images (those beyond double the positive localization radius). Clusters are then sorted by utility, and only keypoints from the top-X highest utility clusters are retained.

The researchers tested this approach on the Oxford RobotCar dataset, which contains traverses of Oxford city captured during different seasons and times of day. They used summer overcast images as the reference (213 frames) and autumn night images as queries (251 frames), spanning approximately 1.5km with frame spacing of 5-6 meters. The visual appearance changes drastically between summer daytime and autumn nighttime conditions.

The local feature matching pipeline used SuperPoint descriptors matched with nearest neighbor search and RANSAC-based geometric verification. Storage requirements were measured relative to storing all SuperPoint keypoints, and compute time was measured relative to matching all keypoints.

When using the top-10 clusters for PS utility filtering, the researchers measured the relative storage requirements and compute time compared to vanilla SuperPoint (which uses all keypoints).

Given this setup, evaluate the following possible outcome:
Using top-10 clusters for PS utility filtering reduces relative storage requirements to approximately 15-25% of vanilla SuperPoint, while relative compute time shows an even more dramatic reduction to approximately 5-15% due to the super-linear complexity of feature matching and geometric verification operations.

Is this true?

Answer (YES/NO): NO